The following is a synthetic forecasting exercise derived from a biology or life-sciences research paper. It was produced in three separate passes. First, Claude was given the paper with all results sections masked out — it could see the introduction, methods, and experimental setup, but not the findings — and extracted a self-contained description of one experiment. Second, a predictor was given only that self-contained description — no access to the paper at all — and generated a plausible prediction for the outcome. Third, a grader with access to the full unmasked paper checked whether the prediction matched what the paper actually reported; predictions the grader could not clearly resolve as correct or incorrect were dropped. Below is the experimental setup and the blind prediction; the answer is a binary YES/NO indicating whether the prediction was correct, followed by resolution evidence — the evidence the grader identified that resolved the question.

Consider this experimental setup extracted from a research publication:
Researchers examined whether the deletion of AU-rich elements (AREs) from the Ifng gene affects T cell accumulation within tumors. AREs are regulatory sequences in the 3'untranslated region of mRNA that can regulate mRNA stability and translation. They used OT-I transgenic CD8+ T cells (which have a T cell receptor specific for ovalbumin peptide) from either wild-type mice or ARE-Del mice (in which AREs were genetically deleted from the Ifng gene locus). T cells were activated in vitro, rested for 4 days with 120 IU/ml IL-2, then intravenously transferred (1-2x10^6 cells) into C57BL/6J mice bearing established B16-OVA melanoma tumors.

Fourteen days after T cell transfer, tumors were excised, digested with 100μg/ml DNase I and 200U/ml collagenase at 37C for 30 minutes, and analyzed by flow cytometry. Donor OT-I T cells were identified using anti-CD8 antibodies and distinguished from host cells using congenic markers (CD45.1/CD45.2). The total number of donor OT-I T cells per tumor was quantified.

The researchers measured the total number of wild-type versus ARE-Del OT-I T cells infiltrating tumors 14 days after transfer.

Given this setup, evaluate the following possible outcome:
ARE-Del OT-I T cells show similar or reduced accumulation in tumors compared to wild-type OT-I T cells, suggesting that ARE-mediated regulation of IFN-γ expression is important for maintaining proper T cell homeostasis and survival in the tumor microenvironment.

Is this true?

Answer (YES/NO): YES